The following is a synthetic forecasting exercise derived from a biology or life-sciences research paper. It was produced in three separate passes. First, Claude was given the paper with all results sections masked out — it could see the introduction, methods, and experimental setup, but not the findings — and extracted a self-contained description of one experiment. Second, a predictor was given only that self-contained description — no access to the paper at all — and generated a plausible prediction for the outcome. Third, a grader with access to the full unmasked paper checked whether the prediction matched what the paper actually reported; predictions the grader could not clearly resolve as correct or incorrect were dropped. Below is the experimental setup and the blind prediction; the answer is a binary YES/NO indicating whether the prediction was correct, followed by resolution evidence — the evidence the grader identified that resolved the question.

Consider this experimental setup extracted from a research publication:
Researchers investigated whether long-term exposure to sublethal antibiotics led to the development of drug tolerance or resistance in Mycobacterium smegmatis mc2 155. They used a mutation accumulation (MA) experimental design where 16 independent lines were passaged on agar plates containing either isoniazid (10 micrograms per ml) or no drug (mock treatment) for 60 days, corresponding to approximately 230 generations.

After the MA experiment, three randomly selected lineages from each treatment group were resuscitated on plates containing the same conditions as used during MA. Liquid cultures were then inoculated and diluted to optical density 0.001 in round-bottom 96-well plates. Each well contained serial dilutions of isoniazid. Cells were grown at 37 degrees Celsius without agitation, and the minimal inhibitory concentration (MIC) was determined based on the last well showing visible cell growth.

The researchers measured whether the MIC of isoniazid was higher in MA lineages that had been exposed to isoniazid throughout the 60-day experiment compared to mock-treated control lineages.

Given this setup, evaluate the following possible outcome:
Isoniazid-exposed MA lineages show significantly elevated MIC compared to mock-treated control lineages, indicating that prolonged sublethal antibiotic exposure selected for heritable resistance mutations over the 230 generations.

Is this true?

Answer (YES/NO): NO